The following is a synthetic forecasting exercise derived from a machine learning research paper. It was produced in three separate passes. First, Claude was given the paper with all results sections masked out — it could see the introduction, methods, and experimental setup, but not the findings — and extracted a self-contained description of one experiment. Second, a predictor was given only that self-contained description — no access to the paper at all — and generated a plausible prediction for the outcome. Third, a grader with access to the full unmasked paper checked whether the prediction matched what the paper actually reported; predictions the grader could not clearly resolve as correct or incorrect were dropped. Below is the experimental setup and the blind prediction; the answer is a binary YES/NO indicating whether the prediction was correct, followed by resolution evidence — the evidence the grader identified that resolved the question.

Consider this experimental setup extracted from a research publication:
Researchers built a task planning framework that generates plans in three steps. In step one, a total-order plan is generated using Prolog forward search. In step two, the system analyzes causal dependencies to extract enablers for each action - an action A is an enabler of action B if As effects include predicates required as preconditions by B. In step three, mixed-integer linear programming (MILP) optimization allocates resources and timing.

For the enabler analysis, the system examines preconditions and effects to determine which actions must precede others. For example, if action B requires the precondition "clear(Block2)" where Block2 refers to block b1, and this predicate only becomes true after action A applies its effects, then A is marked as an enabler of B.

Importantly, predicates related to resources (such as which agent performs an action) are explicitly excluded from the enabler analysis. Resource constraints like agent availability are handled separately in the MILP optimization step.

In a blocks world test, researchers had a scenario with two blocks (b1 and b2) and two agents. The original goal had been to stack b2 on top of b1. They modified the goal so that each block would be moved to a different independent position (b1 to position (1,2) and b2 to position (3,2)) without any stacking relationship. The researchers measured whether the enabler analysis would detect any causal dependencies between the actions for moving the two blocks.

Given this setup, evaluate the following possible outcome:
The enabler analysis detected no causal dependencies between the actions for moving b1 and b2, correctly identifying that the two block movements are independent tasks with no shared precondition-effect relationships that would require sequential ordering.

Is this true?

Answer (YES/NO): YES